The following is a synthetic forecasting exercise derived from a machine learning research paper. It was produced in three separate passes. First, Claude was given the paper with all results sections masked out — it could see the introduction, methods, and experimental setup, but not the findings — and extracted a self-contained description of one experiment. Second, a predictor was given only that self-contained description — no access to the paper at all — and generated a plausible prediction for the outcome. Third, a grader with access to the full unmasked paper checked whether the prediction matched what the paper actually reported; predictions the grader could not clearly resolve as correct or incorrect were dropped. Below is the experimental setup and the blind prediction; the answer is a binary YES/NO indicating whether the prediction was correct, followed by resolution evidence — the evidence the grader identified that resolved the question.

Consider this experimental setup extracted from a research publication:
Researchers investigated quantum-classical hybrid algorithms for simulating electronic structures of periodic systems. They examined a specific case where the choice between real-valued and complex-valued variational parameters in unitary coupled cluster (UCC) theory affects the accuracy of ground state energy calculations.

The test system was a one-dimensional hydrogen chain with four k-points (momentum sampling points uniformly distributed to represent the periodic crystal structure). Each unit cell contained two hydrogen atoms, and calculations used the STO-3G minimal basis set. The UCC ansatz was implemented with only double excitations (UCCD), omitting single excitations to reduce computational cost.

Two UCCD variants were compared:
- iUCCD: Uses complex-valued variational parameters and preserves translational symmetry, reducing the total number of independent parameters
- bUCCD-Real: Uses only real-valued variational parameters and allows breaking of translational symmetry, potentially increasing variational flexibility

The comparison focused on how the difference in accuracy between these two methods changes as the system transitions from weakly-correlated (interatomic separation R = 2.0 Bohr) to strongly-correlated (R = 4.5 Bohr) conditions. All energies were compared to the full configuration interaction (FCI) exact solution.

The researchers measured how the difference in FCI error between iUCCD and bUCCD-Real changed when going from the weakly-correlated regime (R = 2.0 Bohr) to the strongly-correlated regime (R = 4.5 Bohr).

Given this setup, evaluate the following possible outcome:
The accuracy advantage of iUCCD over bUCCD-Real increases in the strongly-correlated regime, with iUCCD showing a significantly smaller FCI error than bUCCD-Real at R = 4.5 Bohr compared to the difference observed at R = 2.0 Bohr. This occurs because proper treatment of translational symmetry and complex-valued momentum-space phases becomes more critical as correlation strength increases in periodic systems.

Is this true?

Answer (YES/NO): YES